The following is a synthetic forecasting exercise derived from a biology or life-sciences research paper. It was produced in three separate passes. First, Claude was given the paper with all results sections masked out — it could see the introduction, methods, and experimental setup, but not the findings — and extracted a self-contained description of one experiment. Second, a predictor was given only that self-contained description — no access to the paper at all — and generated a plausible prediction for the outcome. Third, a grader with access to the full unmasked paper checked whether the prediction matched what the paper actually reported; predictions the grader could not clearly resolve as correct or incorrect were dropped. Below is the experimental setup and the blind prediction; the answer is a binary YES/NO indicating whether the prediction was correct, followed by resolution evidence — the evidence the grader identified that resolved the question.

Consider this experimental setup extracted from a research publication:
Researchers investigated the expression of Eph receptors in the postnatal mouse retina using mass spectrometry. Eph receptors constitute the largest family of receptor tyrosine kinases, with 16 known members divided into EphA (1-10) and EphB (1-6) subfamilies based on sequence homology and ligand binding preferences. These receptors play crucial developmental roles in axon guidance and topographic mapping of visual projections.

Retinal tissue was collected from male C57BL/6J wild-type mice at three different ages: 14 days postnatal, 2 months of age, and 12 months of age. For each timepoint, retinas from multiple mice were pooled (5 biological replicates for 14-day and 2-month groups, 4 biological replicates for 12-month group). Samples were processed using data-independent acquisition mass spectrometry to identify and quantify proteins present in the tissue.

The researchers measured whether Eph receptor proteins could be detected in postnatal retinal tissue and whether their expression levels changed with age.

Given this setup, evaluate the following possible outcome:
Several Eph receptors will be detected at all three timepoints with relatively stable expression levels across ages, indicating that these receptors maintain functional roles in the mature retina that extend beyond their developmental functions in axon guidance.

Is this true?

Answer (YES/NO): YES